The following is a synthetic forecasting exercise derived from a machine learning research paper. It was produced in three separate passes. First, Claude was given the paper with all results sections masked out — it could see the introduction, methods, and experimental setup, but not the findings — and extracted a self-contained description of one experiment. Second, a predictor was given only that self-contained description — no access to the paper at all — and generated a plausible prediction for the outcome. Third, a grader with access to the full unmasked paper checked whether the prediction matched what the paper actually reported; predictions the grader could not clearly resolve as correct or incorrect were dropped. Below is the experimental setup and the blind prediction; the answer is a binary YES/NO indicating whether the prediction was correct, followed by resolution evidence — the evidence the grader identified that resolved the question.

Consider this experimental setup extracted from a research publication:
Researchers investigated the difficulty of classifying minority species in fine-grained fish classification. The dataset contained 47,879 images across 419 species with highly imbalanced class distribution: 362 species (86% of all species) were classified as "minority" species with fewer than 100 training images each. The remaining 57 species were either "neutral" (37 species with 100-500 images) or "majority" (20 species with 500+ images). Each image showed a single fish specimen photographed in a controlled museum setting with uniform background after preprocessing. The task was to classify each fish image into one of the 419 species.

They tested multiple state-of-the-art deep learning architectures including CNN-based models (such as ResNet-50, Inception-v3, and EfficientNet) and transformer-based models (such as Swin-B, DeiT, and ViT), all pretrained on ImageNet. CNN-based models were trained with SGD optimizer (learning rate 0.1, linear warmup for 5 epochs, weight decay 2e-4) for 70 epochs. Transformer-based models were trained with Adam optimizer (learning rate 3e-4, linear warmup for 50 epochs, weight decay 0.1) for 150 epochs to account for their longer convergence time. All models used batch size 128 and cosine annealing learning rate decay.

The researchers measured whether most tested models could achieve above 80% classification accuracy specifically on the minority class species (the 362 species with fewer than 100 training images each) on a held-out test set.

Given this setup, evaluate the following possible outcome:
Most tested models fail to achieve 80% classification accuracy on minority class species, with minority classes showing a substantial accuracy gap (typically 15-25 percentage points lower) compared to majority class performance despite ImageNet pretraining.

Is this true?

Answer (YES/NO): NO